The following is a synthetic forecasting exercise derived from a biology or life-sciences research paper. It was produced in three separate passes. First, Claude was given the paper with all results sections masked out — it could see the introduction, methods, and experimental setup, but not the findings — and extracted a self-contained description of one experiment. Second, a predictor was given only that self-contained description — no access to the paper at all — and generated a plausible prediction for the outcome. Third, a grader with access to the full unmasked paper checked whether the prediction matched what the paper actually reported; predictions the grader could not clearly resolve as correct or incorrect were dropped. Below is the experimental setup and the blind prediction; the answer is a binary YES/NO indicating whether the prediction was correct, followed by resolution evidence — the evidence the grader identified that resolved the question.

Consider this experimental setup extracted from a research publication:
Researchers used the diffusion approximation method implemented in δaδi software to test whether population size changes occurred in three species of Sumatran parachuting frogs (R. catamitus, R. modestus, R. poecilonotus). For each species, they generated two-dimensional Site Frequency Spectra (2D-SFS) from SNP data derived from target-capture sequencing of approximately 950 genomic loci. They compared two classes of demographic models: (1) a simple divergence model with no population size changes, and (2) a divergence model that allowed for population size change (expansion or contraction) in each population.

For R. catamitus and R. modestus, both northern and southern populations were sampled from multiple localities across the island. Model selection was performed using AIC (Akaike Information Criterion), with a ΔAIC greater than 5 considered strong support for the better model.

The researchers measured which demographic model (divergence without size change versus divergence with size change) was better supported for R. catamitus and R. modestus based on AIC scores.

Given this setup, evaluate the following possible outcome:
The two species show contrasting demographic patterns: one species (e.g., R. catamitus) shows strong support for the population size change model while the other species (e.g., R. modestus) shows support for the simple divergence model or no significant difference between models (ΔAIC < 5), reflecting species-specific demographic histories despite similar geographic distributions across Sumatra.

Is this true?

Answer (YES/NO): NO